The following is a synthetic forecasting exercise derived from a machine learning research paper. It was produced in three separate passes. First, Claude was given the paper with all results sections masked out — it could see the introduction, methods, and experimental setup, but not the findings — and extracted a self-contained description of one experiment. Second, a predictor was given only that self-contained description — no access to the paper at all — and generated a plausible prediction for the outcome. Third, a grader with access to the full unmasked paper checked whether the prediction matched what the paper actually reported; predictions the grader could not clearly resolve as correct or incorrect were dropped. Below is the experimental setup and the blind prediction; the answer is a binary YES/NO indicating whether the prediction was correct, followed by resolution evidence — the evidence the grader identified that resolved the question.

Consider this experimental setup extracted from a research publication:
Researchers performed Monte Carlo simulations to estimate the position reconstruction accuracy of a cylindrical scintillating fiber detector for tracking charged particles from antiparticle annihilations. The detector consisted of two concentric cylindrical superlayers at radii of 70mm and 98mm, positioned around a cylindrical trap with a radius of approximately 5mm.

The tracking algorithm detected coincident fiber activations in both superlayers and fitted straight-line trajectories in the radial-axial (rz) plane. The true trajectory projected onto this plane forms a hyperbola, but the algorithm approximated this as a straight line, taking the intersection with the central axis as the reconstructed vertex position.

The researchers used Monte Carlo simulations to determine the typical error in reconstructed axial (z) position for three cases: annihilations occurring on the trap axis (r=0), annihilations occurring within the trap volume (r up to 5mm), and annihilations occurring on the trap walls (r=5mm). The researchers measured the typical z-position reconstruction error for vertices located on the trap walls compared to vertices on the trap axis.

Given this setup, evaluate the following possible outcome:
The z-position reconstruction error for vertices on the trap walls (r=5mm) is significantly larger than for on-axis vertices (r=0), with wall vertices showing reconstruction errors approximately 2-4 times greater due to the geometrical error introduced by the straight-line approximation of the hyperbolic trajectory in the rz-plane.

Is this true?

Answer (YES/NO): YES